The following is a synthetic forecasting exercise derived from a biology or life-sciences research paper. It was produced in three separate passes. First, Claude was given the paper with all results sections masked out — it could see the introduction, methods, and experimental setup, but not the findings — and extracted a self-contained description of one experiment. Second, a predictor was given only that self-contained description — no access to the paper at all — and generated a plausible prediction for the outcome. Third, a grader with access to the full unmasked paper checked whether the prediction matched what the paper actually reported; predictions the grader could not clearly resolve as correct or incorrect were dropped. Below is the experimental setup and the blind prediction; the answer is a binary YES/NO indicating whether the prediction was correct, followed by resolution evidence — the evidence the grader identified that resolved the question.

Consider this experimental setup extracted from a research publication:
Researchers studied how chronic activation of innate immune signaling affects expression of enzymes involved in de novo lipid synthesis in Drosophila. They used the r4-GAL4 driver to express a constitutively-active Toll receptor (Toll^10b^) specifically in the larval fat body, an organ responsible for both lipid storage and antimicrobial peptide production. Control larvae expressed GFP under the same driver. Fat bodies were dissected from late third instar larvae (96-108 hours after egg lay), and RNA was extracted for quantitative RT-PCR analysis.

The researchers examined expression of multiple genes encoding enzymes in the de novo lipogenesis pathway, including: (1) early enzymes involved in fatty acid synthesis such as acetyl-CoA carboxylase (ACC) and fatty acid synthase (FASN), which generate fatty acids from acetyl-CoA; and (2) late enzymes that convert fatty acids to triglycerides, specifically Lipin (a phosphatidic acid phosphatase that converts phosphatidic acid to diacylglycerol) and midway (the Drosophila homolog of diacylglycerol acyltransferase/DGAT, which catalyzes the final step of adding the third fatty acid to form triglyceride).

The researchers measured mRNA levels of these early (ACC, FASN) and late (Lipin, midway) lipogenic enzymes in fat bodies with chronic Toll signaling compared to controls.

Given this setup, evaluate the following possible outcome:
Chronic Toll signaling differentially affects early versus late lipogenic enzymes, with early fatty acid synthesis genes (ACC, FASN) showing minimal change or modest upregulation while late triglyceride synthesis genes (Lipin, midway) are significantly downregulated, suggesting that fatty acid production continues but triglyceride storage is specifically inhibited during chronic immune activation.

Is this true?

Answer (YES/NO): YES